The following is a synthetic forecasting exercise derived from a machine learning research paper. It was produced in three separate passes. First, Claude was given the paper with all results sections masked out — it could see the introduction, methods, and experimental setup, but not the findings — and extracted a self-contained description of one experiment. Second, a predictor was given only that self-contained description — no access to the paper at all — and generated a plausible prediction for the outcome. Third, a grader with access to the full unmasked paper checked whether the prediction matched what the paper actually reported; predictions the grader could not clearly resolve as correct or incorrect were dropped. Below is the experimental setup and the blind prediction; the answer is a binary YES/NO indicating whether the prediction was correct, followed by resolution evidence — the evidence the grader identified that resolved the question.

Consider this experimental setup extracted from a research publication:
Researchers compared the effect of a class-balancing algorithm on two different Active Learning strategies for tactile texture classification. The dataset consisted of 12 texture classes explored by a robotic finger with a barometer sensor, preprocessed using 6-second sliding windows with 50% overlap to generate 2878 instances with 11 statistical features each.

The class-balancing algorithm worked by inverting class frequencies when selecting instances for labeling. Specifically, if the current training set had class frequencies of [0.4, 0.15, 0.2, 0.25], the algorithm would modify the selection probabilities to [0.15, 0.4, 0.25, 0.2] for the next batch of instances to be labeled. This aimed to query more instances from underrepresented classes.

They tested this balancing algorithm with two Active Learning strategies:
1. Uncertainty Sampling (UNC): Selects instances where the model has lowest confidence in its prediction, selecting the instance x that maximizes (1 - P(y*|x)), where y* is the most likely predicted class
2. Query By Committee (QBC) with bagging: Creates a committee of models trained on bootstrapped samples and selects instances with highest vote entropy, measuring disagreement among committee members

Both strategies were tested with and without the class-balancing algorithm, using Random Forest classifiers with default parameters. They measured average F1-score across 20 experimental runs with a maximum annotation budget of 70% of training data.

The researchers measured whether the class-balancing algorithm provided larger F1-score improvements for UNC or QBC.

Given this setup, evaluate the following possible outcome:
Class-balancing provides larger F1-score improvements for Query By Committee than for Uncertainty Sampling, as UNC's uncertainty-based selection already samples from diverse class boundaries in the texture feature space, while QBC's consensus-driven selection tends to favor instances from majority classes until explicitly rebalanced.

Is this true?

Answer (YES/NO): YES